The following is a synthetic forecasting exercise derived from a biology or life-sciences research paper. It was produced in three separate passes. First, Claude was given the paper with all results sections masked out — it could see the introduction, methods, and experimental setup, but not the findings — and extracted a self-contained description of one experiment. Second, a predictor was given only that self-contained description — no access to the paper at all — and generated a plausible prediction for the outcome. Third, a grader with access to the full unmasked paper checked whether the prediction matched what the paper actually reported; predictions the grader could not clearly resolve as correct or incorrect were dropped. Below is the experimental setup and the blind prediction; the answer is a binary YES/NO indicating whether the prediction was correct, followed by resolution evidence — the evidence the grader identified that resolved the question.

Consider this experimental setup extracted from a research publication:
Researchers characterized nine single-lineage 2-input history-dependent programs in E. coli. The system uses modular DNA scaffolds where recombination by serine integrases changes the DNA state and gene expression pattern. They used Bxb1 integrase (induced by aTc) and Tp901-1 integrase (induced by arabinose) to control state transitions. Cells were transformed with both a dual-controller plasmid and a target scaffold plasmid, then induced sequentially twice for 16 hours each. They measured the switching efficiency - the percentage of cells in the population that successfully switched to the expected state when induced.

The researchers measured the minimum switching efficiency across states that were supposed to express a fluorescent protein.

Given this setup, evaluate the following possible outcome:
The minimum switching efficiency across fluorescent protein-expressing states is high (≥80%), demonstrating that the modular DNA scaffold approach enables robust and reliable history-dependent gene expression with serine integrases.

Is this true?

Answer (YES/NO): YES